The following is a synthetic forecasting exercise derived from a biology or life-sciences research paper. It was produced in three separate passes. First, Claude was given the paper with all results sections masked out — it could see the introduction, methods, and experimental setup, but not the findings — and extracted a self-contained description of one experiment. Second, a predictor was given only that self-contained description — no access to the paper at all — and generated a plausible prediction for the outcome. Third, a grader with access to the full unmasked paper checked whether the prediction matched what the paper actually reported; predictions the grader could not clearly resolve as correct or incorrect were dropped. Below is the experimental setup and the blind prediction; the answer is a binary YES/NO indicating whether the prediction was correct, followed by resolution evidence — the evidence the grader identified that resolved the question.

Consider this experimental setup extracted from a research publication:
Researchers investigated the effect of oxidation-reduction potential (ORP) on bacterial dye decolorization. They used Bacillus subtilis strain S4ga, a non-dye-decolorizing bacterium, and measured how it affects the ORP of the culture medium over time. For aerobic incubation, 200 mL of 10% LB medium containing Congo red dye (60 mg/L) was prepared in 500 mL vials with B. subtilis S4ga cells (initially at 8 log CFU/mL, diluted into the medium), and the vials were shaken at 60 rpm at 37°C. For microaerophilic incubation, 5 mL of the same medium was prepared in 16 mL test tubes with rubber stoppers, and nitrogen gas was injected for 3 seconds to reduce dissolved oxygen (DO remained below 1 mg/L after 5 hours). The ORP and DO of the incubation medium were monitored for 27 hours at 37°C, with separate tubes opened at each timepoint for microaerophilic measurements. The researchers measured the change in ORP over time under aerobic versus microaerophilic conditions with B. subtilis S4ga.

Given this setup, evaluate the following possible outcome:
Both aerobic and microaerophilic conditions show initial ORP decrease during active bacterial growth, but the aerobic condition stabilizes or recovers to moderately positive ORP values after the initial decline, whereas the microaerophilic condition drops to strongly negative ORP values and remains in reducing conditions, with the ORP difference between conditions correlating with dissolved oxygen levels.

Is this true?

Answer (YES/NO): NO